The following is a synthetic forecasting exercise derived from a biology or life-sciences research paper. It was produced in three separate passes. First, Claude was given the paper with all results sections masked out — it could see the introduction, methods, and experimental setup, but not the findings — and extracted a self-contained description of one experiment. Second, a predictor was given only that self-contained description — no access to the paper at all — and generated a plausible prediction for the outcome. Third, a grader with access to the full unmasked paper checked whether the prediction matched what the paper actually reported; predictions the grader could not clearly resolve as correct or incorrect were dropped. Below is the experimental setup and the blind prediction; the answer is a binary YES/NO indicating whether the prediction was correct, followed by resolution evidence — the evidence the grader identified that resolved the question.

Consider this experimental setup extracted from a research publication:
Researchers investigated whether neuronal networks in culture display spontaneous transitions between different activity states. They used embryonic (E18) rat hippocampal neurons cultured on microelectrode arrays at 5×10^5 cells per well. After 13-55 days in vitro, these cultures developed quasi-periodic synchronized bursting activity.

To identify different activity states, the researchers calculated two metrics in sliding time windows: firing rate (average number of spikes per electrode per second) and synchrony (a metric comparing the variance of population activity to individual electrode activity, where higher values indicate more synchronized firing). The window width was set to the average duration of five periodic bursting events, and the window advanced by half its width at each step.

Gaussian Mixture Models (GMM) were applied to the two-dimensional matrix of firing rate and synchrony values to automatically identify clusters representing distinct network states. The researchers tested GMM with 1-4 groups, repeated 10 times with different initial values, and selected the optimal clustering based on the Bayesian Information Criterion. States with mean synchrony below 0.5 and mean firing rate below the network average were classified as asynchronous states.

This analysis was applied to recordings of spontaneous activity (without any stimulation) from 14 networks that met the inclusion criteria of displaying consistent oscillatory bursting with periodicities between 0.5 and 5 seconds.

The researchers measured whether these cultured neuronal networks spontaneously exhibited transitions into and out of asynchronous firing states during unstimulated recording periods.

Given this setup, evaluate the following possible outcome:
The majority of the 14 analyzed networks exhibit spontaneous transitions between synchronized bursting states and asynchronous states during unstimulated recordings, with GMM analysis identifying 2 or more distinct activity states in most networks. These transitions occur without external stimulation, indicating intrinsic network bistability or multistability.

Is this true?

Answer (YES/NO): NO